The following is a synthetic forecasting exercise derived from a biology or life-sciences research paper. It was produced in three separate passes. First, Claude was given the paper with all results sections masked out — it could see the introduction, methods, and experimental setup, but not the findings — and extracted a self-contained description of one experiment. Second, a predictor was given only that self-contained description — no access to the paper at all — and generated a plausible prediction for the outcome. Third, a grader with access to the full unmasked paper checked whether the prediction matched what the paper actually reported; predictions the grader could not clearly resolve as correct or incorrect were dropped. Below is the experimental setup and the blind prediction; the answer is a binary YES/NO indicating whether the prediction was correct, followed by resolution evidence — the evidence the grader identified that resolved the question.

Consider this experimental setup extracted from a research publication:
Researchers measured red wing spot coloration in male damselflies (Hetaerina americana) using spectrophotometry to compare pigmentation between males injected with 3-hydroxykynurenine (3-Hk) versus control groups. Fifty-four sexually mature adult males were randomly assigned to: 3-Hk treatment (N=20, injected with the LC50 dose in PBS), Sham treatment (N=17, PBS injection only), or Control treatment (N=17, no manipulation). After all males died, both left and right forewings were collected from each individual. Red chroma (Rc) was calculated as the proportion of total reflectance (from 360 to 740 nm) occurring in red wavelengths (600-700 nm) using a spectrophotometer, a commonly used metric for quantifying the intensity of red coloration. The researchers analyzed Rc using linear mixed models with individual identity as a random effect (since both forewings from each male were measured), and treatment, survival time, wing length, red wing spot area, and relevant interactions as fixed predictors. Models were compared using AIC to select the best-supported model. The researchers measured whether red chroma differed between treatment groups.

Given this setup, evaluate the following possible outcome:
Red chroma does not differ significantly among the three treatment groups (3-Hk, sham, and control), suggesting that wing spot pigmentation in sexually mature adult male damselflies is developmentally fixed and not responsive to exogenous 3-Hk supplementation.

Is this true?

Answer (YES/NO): NO